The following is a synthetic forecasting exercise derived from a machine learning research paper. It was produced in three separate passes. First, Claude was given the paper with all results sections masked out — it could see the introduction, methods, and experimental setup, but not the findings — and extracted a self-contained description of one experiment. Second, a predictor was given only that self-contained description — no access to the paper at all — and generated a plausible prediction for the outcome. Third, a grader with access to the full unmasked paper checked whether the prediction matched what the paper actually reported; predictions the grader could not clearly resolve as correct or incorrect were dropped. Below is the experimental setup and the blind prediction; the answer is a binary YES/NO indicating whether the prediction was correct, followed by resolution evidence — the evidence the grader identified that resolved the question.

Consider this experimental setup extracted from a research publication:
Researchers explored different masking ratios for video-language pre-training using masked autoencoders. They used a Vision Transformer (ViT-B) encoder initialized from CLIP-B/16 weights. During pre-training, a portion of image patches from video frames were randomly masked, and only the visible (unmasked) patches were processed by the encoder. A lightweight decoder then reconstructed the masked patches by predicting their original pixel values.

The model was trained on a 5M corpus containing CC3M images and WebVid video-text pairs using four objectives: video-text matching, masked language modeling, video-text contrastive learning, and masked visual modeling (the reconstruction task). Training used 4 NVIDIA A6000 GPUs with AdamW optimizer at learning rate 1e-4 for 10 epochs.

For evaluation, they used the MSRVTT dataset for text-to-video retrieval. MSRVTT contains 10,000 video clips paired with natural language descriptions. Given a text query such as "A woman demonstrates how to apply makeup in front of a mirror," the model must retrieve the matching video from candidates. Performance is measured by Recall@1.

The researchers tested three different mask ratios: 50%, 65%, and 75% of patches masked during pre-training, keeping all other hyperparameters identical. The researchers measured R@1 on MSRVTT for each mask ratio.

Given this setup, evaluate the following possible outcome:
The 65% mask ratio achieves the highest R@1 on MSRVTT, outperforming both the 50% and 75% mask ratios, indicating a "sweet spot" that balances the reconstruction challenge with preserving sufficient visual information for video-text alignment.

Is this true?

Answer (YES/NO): NO